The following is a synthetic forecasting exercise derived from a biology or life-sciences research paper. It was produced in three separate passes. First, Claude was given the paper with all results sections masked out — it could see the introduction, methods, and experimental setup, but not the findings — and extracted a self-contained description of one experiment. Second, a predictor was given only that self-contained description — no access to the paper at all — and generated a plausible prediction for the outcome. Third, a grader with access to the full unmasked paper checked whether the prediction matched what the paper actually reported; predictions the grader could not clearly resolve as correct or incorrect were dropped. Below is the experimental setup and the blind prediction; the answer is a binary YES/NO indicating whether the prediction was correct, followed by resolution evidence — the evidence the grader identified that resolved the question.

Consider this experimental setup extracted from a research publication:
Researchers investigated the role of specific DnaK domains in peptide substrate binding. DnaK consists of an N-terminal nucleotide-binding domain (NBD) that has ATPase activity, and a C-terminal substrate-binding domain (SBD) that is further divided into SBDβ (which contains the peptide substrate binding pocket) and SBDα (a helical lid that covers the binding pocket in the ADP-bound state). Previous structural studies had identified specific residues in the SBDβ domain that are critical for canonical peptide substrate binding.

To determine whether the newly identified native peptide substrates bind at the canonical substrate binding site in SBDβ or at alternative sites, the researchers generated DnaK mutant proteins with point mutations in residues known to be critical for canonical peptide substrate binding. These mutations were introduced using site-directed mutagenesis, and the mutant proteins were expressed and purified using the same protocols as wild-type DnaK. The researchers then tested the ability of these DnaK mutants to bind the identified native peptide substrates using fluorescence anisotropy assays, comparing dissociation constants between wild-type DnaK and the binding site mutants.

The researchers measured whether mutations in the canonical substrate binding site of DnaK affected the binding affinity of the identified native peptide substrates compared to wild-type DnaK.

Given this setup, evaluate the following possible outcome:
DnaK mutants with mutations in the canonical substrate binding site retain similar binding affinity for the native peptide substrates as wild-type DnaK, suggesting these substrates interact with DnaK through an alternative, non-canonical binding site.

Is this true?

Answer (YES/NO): NO